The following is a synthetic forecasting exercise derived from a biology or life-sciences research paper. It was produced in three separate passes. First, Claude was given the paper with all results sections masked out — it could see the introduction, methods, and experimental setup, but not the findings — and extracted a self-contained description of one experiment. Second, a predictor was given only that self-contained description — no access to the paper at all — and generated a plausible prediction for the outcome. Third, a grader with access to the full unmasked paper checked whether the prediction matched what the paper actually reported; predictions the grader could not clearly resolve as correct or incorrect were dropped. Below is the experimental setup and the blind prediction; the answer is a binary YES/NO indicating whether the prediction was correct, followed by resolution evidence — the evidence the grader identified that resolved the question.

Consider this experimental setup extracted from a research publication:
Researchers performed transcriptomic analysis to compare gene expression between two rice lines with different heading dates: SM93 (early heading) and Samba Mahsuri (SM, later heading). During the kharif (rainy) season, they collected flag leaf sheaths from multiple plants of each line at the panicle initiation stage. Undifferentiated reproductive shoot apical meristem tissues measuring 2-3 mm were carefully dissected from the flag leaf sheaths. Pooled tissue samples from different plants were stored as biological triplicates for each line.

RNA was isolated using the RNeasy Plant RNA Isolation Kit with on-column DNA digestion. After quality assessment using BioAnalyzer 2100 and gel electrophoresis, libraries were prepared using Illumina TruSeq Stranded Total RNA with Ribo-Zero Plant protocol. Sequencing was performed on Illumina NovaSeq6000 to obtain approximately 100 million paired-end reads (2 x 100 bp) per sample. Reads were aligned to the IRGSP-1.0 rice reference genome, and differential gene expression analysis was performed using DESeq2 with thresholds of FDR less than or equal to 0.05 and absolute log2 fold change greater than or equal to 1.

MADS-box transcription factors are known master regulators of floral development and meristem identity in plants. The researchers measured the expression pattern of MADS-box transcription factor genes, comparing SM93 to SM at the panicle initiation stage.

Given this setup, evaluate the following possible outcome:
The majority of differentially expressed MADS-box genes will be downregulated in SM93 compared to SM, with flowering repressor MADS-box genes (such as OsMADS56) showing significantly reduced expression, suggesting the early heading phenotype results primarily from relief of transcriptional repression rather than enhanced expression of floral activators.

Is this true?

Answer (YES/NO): NO